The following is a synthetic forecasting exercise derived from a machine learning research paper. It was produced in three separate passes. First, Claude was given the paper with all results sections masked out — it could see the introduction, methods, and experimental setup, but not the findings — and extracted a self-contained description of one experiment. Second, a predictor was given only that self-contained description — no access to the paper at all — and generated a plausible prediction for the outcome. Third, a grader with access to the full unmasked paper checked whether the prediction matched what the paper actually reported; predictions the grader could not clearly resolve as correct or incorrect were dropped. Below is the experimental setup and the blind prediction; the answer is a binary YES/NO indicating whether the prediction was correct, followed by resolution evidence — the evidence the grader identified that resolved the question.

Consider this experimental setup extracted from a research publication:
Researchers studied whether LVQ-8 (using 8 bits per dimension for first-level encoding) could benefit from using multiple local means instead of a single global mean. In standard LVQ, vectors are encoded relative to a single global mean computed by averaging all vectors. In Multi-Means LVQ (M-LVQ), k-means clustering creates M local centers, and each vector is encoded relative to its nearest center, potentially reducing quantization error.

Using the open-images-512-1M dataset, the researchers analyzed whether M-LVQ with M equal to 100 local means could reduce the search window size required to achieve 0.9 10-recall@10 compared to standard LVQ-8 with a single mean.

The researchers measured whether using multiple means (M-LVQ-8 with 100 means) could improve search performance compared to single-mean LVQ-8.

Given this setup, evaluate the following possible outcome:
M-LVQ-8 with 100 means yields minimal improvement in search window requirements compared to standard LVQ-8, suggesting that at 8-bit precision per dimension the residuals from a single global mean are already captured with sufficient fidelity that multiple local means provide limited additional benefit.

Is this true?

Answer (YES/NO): YES